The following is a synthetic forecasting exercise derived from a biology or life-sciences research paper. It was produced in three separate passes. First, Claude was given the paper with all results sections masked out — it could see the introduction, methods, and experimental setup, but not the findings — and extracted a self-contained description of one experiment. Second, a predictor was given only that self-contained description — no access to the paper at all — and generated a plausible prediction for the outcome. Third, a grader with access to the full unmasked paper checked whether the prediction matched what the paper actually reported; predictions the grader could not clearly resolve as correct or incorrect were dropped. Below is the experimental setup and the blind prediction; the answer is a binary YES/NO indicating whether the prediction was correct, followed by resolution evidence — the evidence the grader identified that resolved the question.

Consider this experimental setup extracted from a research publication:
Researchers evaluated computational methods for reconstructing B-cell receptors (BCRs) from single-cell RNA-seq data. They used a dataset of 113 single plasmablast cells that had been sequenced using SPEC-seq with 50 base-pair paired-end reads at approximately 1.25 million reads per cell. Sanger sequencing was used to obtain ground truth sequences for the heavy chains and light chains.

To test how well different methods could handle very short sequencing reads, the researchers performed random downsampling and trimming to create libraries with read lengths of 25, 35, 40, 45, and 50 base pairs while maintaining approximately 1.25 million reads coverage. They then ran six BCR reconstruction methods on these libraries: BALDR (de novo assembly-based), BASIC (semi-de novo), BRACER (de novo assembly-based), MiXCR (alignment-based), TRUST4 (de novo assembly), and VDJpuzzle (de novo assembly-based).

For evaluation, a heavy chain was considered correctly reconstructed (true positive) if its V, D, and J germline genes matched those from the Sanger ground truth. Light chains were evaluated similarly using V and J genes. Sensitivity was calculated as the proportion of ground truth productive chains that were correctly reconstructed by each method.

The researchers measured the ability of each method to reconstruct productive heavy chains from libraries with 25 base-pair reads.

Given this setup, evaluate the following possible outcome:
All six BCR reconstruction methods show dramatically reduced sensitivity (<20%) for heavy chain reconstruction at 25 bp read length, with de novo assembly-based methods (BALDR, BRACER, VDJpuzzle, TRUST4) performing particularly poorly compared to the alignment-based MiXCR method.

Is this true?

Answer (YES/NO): NO